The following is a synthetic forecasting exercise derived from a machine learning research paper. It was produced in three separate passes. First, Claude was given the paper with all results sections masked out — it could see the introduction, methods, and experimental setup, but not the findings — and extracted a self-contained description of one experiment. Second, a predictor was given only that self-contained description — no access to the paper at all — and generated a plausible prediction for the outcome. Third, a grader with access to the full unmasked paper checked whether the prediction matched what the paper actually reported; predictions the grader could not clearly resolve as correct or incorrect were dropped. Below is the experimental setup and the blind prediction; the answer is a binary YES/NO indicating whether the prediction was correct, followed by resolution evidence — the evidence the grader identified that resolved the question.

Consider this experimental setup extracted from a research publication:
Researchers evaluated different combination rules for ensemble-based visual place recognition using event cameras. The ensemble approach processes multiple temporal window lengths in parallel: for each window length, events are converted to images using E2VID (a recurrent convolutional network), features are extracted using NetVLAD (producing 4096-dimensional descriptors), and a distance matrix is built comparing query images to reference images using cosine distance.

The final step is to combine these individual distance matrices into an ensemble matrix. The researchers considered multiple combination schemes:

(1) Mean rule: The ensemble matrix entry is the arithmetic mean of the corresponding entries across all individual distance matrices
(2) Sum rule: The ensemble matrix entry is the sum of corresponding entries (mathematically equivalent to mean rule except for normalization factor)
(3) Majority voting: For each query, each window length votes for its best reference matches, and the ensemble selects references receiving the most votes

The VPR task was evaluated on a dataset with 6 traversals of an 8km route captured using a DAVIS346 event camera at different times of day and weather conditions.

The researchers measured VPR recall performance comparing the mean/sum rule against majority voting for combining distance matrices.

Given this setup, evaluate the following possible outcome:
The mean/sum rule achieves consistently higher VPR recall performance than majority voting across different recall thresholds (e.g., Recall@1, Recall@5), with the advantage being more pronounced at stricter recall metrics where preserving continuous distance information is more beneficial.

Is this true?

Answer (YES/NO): NO